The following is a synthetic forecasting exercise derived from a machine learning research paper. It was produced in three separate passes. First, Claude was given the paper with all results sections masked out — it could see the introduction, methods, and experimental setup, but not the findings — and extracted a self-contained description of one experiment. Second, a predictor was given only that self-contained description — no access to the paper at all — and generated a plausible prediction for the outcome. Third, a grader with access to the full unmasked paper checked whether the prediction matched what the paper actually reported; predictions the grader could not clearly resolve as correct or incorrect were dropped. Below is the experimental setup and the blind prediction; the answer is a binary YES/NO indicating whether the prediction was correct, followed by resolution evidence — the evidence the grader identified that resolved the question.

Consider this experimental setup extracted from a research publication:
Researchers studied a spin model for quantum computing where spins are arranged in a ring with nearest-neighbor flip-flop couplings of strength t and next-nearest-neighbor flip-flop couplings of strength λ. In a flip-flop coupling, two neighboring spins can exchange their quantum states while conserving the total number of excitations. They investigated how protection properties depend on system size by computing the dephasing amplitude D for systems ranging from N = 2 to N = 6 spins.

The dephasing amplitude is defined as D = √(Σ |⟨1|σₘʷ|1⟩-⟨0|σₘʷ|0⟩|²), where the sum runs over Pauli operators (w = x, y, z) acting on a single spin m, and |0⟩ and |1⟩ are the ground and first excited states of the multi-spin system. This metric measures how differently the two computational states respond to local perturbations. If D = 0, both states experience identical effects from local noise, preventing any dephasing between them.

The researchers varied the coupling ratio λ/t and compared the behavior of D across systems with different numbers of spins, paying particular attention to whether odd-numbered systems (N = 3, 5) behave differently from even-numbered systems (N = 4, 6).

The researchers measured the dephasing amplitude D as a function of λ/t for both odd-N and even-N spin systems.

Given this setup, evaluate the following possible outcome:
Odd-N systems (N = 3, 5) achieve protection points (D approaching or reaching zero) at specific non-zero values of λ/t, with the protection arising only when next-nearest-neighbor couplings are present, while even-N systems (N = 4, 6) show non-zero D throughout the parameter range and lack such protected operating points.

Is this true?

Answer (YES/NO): NO